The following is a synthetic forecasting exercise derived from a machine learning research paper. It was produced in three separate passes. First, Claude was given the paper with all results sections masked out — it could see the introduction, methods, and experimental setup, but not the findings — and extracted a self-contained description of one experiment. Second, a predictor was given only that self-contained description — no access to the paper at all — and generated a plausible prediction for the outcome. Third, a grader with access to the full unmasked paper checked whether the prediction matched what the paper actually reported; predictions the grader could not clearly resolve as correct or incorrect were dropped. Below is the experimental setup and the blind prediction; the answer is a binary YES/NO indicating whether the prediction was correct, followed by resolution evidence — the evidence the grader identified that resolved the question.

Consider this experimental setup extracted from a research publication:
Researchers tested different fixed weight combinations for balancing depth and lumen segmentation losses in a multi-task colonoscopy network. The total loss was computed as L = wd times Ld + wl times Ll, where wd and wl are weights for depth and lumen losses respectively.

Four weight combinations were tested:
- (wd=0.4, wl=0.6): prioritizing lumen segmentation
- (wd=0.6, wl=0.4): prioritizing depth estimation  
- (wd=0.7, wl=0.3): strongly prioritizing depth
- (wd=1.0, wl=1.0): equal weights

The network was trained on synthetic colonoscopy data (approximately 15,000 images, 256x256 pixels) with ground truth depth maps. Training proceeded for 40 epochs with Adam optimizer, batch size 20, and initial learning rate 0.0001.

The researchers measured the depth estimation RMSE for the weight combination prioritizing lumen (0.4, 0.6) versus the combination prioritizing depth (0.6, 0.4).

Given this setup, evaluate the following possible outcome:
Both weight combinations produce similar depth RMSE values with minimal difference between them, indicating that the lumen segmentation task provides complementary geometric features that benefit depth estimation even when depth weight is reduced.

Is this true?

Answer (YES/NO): NO